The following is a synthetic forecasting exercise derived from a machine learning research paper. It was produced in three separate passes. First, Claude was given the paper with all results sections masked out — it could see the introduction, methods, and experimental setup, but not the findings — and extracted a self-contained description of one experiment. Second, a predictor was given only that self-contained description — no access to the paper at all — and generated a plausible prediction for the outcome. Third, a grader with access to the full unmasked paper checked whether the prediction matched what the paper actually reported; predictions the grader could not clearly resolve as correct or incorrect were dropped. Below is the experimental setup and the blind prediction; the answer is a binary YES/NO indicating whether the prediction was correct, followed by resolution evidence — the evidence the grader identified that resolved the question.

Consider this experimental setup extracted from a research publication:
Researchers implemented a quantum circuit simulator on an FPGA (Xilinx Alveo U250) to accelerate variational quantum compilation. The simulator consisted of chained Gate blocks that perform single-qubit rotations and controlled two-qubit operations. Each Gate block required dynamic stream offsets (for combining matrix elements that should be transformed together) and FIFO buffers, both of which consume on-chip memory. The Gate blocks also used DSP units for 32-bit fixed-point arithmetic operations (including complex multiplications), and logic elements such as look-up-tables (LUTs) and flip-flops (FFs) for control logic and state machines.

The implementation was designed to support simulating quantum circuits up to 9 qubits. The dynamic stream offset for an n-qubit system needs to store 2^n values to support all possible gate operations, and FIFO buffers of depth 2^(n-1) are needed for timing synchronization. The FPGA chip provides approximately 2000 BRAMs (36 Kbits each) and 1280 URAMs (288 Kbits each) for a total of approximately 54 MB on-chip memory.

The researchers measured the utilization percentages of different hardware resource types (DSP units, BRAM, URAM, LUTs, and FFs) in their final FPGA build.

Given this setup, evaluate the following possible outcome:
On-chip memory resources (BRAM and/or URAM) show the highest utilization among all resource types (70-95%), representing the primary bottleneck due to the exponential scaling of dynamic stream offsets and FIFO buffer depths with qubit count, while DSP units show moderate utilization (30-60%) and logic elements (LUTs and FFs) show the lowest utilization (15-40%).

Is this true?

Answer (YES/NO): NO